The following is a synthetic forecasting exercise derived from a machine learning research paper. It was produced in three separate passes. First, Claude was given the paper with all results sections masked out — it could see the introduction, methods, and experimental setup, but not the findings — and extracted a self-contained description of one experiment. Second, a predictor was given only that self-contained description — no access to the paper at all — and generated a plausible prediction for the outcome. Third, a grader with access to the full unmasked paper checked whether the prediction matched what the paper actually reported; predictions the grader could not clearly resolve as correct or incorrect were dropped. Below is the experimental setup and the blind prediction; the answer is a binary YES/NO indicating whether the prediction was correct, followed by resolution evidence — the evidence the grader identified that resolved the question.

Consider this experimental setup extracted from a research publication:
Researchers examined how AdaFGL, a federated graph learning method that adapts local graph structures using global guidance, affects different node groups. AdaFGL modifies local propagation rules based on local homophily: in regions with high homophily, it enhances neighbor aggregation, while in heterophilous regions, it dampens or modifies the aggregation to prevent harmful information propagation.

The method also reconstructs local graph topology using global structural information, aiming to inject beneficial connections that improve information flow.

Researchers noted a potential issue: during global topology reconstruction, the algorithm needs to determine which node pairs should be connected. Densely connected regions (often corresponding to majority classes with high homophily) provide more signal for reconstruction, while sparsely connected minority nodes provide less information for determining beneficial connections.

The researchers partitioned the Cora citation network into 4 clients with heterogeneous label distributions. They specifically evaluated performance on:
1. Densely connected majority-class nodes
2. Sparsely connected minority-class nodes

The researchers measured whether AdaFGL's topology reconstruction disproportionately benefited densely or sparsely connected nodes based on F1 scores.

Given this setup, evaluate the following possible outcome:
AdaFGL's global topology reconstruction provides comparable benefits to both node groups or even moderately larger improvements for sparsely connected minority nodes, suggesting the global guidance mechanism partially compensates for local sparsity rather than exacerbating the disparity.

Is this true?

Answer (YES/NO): NO